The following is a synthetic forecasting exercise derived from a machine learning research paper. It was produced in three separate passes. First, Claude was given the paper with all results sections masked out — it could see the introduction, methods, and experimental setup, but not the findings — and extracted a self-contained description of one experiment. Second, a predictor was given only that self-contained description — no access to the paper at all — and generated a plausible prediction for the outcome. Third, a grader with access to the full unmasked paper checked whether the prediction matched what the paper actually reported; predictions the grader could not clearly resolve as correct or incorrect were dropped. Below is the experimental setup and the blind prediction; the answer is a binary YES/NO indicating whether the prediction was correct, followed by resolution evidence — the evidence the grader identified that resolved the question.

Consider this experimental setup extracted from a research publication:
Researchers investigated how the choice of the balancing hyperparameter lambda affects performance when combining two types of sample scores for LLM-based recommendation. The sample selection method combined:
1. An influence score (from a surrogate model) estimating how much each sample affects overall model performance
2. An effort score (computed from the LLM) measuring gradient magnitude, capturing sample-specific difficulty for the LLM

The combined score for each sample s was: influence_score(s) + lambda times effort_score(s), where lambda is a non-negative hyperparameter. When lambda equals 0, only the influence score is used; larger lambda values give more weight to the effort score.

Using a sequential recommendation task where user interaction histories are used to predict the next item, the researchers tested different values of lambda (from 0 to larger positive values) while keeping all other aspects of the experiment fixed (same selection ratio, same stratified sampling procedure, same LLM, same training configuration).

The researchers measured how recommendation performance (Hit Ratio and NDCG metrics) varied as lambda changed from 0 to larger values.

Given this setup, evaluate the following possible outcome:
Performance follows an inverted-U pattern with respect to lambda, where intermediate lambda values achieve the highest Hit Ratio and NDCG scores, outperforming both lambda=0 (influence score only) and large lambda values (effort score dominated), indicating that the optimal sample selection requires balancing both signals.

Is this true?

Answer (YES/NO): NO